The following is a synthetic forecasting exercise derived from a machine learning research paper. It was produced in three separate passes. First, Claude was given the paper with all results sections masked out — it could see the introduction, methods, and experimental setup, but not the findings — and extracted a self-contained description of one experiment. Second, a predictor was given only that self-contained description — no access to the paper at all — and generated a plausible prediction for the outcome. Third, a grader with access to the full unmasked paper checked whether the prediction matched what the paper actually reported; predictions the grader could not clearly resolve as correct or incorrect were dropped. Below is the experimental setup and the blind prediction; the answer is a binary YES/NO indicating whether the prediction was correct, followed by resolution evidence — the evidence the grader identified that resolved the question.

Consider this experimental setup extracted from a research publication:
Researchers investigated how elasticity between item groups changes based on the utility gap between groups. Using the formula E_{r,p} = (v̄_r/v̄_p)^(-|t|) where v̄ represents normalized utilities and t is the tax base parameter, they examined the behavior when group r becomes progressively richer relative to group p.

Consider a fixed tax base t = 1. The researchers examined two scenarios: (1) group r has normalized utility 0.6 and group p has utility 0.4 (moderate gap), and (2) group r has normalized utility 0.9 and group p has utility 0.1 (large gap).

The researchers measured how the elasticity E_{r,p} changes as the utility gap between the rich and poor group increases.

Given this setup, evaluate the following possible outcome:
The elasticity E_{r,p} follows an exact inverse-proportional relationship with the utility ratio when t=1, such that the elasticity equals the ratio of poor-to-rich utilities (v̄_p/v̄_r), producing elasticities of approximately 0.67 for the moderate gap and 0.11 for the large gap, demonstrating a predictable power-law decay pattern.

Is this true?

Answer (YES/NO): YES